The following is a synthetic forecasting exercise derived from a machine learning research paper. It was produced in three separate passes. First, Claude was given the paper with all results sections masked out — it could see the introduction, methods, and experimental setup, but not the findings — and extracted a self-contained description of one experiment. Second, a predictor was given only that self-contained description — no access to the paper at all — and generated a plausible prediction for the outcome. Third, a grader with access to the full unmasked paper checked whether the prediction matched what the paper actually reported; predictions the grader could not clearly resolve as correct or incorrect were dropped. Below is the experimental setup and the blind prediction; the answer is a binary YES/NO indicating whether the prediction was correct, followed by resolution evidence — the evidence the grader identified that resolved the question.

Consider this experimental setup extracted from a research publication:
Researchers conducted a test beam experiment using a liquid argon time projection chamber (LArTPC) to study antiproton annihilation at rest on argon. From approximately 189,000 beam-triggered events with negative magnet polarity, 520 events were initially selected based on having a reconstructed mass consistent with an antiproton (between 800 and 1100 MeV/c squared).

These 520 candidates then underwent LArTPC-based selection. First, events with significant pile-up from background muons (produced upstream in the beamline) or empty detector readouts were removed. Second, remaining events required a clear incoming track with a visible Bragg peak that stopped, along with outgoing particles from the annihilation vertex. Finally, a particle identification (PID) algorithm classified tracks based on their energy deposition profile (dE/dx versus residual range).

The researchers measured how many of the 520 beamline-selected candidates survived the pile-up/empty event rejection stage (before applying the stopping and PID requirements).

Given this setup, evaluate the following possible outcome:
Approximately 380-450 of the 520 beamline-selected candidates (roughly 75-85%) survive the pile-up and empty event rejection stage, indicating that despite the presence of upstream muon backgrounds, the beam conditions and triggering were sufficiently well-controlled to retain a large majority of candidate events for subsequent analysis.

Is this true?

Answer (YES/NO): NO